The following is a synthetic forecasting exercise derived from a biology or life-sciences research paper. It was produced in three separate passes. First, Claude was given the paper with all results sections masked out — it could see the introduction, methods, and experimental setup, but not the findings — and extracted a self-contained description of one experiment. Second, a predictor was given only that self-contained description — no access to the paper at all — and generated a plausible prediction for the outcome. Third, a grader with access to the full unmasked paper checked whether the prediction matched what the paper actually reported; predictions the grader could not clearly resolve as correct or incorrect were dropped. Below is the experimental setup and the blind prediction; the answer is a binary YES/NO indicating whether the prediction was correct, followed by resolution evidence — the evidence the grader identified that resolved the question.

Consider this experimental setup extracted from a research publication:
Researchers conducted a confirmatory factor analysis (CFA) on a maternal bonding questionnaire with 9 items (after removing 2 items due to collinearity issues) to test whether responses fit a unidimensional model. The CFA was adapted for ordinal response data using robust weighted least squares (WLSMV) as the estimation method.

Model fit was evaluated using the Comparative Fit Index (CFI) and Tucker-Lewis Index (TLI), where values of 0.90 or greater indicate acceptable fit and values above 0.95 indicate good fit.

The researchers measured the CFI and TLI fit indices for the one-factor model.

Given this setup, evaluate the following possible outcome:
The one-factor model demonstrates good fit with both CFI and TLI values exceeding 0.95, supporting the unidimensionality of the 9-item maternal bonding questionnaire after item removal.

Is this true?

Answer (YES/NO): YES